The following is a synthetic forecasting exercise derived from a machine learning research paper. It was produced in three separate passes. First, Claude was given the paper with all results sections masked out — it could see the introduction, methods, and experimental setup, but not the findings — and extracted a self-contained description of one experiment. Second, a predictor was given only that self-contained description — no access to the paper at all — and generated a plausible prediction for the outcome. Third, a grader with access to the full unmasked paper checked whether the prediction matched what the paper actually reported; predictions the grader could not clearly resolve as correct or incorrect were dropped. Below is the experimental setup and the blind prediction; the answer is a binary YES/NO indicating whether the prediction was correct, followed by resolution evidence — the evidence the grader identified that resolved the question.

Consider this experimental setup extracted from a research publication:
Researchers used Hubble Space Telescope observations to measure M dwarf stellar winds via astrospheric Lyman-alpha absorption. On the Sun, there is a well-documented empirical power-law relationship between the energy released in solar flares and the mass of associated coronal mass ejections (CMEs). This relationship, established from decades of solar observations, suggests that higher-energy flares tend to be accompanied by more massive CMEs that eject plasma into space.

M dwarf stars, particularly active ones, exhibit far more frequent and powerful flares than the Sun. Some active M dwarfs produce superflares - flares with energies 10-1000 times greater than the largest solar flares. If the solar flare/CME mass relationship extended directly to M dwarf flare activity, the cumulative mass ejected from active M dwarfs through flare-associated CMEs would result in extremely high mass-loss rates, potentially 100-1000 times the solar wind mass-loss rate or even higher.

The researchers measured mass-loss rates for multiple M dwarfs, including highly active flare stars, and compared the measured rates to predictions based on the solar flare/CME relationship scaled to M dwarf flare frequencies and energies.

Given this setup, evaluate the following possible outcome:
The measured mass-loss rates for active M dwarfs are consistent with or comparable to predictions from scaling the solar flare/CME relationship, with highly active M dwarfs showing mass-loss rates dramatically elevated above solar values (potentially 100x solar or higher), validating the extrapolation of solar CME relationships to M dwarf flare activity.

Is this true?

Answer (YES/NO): NO